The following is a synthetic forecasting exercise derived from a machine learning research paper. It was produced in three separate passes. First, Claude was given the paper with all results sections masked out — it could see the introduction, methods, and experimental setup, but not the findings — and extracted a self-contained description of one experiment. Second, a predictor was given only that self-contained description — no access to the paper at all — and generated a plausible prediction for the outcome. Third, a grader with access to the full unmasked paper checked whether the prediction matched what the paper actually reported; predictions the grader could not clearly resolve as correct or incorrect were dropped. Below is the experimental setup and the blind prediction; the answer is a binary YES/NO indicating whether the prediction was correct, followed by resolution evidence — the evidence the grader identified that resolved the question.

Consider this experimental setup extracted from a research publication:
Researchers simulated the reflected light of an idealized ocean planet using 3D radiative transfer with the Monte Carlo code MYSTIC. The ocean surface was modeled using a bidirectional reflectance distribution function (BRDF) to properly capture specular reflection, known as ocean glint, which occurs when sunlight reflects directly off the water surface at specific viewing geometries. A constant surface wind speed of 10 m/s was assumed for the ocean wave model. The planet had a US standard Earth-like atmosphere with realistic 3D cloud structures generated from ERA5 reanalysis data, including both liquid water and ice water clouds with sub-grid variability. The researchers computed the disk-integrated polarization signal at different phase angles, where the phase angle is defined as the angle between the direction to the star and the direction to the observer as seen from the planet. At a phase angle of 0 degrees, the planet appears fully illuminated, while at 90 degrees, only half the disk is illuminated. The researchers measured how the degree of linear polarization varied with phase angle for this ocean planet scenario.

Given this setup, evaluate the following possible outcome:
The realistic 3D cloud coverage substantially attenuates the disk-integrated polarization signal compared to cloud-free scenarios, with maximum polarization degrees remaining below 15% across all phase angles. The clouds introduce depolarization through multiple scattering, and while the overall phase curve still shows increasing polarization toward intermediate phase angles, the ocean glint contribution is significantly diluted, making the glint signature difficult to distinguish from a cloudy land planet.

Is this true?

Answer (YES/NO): NO